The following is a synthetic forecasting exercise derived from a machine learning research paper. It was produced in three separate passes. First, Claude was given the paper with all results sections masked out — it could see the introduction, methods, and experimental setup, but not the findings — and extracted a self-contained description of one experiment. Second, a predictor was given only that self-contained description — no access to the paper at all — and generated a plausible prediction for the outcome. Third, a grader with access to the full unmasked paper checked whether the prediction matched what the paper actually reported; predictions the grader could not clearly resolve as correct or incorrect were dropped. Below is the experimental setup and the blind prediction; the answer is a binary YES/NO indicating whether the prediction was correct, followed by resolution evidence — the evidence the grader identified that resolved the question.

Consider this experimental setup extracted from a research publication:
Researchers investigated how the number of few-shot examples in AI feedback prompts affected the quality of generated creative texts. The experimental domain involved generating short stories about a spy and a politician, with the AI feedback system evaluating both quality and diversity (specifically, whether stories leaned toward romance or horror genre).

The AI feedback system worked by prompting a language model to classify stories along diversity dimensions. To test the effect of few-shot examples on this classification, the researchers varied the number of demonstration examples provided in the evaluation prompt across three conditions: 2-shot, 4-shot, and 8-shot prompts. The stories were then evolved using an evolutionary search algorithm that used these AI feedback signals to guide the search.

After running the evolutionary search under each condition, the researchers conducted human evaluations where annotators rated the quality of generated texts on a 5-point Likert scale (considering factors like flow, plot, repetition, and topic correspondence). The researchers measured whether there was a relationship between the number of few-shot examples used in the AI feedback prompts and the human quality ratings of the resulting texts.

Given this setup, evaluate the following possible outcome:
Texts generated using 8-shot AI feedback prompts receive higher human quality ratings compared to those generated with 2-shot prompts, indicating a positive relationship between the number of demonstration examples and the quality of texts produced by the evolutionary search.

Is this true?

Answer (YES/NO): YES